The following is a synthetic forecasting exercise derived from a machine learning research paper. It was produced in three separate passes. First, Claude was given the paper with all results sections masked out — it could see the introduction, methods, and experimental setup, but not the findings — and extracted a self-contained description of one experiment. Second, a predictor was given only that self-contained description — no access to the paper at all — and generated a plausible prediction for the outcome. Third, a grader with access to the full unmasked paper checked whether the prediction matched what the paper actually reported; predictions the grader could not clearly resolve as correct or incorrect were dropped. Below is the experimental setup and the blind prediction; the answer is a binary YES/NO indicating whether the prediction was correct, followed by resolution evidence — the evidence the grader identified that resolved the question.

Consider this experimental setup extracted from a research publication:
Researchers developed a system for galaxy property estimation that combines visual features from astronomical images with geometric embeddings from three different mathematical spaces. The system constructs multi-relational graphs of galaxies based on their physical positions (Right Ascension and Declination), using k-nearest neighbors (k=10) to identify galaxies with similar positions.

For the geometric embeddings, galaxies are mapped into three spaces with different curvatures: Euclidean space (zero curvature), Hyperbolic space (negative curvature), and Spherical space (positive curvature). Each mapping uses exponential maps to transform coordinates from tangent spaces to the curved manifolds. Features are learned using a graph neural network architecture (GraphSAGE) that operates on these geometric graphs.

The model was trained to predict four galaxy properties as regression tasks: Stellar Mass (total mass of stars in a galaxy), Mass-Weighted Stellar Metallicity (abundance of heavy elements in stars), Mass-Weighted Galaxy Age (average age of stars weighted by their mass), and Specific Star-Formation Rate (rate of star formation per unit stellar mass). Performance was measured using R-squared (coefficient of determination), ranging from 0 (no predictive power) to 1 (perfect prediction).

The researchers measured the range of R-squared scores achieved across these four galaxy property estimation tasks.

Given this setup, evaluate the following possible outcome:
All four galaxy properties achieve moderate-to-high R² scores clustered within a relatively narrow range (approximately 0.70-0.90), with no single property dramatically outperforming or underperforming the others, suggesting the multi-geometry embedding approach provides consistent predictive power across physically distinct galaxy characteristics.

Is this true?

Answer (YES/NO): NO